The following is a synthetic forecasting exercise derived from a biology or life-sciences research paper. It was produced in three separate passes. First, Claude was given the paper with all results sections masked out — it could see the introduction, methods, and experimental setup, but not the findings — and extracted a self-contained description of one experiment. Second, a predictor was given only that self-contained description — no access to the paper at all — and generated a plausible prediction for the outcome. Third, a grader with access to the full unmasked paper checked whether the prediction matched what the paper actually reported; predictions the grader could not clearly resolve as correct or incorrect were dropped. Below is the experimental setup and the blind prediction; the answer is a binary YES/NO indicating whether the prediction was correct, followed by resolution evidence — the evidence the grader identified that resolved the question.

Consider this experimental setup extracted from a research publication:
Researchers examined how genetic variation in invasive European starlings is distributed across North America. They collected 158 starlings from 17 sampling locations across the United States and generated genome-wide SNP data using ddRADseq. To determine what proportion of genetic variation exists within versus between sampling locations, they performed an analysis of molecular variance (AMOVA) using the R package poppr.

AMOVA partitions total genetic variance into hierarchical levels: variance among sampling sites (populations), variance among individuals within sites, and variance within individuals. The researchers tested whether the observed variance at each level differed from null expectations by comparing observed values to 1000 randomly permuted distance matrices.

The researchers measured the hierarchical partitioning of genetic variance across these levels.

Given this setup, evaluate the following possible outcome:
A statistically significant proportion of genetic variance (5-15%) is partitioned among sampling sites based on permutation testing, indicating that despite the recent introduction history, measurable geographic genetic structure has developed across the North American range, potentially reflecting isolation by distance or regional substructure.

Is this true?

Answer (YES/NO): NO